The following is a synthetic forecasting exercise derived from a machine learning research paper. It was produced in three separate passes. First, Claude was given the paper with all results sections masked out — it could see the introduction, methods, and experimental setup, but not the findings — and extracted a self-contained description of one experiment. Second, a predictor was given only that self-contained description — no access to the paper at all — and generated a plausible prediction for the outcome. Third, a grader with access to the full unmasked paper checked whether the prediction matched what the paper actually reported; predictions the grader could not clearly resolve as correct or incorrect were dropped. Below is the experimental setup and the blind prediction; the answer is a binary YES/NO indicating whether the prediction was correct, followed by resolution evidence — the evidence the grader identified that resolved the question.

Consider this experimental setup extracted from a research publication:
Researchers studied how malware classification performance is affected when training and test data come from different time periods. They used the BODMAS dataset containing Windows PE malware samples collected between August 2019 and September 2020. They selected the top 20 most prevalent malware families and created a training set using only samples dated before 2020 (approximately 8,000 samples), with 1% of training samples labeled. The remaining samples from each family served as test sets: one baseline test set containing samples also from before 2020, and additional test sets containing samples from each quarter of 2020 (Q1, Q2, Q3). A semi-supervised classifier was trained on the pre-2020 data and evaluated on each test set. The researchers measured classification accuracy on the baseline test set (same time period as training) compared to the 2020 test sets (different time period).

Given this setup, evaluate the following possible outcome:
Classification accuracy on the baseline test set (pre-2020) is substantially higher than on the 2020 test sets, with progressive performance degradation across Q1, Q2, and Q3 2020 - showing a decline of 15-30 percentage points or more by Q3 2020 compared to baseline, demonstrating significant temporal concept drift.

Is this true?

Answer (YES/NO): NO